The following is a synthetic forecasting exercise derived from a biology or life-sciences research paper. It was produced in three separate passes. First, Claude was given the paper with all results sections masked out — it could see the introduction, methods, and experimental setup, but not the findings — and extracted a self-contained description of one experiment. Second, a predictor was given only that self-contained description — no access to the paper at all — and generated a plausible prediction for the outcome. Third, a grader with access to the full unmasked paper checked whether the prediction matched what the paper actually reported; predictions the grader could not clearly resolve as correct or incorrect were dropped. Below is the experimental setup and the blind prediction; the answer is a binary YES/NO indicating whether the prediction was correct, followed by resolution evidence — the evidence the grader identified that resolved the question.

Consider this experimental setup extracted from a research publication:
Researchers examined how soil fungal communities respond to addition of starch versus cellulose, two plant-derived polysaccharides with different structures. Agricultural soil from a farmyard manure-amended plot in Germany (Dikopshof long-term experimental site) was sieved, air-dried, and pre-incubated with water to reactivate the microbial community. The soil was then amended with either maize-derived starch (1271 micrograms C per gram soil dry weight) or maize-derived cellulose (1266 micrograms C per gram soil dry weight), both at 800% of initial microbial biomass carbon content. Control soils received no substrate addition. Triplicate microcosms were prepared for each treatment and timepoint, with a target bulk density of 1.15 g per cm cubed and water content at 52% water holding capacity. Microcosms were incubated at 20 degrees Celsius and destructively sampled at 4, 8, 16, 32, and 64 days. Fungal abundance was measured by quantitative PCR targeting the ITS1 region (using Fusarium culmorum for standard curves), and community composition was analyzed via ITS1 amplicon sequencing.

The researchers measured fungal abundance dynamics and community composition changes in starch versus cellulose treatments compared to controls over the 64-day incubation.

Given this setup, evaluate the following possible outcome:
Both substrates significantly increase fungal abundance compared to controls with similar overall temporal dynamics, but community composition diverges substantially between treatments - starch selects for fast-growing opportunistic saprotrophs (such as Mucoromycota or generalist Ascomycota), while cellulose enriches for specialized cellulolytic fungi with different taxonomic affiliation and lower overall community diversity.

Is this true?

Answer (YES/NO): NO